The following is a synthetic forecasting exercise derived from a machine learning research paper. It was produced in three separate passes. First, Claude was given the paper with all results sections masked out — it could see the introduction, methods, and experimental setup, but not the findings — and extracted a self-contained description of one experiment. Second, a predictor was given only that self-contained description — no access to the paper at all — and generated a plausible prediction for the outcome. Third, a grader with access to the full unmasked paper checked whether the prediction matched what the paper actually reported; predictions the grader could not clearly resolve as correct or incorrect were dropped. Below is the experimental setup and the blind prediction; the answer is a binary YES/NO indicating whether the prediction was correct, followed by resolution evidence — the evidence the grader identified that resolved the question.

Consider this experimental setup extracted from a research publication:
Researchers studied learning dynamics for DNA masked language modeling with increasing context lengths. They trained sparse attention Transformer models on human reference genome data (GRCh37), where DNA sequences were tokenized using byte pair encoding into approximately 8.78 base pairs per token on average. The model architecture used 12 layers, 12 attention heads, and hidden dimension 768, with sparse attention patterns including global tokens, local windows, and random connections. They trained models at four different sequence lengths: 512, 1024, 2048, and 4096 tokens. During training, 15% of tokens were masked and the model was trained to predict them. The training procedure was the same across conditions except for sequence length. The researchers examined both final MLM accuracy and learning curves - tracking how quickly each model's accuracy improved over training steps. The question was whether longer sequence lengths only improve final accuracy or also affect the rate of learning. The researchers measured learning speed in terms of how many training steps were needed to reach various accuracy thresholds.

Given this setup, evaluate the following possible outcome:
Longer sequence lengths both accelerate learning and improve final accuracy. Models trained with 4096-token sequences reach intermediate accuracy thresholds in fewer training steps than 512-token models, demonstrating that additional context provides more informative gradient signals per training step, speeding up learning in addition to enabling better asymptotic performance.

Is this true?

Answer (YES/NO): YES